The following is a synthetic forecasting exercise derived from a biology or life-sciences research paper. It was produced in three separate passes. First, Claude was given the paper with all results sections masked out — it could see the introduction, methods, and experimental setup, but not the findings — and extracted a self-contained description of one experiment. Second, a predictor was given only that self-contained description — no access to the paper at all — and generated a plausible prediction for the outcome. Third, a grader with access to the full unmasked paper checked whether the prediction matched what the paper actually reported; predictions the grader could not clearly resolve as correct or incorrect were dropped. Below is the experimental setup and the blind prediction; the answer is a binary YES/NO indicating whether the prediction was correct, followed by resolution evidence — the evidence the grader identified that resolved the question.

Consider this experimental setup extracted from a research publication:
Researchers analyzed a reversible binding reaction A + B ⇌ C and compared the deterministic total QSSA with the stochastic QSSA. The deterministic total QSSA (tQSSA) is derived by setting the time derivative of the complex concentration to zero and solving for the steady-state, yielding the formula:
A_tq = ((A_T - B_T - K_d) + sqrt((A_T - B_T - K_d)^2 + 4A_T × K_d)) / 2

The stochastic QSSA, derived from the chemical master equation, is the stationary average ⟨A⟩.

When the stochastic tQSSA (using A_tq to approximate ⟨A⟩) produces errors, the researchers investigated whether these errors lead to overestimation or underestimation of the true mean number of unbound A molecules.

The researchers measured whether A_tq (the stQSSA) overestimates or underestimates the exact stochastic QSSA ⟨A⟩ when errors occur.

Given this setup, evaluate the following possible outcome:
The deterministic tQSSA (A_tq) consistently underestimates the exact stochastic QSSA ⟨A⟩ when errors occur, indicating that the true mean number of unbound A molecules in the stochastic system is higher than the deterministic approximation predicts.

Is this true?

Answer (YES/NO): NO